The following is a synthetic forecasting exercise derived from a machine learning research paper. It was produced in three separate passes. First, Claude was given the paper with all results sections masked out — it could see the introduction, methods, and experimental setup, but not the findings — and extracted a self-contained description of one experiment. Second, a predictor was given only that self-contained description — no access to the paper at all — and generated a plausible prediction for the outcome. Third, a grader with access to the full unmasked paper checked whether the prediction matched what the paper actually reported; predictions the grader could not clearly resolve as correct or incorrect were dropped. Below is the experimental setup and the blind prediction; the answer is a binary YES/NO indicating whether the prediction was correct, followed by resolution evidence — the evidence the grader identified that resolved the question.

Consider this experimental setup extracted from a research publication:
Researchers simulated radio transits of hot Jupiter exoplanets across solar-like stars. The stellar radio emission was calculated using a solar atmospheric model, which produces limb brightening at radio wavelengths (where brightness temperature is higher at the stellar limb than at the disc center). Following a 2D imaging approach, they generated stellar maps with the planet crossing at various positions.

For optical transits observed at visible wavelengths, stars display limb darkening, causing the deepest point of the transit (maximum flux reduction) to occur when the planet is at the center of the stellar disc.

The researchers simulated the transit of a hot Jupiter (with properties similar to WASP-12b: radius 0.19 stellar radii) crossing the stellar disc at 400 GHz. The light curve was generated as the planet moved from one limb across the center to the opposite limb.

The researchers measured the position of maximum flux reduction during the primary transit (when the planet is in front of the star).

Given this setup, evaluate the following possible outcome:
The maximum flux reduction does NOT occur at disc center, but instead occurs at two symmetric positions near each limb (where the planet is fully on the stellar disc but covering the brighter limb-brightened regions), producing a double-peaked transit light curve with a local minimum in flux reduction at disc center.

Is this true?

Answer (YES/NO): YES